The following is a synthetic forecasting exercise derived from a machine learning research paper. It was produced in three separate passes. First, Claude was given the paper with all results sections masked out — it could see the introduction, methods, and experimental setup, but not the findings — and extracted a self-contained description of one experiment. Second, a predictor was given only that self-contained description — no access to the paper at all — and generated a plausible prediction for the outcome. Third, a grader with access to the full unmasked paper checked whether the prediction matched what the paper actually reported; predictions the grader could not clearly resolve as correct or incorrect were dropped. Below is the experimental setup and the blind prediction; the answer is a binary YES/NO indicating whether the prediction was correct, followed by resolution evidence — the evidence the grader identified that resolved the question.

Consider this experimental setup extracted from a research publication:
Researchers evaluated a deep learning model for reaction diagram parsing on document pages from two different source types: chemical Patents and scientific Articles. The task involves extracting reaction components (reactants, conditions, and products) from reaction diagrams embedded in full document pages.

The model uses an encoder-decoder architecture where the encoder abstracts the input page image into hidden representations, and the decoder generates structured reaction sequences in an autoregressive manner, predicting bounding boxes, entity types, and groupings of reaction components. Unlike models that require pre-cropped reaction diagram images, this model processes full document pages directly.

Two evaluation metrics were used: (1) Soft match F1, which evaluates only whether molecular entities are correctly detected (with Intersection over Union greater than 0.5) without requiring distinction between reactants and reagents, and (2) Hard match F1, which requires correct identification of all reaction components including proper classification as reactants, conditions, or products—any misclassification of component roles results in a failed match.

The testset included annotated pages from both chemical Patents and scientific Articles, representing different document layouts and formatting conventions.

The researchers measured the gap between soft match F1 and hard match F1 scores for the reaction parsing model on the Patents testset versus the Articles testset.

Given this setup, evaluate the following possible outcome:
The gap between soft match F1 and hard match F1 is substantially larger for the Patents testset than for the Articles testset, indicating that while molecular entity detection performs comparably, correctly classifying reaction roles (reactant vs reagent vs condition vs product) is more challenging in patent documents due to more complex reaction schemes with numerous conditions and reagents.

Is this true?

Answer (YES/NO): NO